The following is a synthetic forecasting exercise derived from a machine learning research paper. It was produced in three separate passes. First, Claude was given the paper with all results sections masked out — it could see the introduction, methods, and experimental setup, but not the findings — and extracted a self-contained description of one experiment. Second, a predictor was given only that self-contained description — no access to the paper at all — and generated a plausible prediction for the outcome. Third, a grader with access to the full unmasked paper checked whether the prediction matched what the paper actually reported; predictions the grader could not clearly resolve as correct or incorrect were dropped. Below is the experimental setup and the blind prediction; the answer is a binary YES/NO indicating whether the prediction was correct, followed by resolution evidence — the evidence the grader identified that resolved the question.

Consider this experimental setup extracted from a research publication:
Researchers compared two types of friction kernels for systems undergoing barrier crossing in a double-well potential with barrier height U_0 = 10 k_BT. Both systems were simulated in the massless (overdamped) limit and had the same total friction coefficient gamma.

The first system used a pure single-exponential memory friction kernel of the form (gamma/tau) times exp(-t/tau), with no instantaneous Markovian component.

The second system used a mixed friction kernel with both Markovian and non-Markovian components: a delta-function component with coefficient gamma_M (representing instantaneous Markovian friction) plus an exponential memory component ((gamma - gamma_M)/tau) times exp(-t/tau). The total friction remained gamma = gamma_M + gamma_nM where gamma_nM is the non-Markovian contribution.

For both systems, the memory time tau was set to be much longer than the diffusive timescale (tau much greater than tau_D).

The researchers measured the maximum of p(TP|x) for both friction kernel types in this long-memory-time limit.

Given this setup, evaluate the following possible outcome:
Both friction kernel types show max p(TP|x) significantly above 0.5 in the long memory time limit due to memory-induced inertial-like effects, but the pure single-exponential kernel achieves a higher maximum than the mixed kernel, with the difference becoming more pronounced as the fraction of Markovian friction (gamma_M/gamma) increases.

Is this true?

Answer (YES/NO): NO